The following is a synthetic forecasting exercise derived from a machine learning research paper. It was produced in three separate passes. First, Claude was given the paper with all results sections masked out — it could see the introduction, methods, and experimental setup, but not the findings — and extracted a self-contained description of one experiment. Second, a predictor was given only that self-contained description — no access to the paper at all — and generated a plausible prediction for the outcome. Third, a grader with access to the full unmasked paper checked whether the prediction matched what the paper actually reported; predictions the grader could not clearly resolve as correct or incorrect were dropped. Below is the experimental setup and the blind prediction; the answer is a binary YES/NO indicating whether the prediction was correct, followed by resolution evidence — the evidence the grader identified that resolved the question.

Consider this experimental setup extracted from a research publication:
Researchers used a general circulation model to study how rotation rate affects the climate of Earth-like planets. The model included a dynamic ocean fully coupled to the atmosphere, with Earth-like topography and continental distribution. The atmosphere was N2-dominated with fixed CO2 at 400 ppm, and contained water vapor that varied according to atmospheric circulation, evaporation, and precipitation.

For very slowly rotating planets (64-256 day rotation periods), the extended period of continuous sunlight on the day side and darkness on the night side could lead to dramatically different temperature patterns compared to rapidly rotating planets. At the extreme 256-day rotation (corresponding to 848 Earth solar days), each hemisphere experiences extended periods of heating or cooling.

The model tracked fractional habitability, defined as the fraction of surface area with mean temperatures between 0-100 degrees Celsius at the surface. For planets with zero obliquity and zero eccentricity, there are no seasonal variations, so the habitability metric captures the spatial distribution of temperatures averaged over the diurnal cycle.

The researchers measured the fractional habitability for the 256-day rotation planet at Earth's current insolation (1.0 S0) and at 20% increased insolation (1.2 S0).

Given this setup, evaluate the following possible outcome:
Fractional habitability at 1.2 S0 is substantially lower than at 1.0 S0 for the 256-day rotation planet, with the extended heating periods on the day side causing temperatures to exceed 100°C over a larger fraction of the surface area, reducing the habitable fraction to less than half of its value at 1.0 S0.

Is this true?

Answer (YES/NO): NO